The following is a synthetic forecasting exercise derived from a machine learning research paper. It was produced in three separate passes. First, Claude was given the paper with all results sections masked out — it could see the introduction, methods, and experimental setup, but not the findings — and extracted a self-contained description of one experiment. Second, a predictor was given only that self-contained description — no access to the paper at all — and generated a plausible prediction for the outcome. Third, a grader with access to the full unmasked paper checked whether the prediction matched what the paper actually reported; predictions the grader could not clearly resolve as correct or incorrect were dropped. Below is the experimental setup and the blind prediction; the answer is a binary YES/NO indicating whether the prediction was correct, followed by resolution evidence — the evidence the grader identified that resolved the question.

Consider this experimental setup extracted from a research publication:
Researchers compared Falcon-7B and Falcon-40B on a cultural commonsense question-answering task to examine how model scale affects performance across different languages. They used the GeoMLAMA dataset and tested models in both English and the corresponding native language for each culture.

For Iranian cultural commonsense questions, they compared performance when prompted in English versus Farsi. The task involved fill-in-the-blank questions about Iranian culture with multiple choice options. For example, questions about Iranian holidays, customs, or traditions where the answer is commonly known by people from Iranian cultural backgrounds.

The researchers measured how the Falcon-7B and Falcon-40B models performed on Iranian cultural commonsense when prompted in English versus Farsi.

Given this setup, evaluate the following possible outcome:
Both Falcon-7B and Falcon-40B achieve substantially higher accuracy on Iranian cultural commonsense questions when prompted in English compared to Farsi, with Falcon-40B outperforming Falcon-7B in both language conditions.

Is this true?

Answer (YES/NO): NO